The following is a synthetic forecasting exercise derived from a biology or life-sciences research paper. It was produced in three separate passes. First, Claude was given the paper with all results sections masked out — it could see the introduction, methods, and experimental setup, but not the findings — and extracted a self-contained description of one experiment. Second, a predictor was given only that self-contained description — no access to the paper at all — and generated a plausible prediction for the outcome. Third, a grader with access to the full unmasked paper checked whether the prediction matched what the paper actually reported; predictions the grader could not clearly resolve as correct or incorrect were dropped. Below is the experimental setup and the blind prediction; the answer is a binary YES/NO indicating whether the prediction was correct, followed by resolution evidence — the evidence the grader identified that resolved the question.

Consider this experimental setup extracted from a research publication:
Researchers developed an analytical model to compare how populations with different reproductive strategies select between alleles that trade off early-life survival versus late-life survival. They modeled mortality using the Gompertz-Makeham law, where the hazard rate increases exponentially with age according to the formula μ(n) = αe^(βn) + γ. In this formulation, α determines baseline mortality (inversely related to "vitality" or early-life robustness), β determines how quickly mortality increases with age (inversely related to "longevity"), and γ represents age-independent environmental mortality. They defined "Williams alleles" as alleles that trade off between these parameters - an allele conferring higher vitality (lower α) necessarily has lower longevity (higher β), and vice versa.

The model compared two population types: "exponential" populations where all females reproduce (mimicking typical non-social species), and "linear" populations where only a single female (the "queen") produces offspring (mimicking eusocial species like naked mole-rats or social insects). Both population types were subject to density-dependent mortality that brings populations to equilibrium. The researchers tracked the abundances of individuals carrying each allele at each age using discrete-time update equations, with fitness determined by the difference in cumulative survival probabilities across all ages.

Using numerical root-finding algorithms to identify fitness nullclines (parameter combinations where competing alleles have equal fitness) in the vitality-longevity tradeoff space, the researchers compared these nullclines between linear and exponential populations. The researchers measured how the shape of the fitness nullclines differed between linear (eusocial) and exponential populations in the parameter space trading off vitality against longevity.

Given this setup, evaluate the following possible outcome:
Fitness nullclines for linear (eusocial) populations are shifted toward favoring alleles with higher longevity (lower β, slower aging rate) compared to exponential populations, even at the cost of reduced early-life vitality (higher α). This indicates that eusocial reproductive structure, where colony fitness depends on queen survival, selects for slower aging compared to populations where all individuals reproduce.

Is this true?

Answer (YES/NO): YES